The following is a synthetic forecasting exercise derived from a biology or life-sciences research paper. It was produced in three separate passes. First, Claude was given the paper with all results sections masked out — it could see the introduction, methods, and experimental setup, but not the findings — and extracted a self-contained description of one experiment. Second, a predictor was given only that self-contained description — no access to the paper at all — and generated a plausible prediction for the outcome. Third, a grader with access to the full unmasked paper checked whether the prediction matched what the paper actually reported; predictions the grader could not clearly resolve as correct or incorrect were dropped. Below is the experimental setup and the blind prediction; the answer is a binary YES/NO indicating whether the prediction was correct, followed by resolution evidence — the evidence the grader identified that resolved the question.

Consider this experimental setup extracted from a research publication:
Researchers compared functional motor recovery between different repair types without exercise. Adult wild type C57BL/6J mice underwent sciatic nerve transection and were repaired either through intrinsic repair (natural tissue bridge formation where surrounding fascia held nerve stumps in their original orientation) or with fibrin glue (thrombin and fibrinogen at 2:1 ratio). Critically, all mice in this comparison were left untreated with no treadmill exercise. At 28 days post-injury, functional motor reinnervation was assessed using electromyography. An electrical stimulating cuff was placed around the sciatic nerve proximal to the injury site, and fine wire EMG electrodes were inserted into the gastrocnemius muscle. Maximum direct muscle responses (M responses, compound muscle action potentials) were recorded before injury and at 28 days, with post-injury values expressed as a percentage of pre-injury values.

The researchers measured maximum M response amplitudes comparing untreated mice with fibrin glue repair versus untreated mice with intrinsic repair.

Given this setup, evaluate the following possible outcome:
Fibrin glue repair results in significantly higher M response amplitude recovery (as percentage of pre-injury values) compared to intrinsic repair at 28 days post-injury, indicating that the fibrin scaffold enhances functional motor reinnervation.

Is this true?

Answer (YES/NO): NO